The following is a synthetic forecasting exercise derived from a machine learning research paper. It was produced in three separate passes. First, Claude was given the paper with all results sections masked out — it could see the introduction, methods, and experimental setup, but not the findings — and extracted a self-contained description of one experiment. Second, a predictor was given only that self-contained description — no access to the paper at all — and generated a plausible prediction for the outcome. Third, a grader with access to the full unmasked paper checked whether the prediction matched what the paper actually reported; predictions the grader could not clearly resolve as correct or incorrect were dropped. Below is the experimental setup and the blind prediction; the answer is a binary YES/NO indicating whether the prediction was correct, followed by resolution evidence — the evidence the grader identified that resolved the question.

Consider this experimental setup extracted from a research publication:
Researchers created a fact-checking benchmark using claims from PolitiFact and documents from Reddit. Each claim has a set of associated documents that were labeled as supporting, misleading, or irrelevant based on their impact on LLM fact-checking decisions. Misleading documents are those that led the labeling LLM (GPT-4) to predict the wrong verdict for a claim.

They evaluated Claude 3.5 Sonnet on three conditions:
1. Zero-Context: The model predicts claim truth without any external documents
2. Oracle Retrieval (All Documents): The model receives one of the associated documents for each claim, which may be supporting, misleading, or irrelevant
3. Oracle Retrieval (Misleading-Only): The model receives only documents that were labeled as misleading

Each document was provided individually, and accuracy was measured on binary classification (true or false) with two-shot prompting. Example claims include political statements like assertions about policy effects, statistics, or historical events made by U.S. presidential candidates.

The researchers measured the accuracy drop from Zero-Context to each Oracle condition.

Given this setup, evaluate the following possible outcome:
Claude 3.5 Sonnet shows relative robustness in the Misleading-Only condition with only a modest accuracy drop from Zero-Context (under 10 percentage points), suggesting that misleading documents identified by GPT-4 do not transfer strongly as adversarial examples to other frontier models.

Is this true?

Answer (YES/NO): NO